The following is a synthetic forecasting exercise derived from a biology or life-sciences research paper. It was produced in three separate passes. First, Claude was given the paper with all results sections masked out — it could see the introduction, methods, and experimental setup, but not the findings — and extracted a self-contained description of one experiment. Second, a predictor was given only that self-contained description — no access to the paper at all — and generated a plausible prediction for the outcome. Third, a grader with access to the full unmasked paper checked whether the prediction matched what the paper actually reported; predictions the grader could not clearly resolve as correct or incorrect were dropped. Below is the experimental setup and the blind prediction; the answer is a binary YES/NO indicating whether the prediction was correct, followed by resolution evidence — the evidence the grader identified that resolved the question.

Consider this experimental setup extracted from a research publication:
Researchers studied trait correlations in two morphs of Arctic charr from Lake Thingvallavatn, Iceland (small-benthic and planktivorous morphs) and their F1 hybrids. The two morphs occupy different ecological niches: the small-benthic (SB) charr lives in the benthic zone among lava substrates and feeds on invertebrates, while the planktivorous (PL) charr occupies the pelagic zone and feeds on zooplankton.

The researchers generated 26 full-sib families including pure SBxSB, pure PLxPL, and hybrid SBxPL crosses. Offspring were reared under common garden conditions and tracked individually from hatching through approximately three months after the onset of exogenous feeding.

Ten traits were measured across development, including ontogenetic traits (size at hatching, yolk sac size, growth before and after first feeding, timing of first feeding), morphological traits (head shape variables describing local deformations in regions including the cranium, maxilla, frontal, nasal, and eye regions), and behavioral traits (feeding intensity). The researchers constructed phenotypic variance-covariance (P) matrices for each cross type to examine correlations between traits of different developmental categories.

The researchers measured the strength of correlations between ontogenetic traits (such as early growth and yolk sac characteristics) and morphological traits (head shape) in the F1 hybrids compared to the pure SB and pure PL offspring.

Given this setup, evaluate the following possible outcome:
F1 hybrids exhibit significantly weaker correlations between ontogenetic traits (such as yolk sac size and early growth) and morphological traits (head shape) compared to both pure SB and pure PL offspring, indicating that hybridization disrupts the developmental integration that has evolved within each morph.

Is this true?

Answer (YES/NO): NO